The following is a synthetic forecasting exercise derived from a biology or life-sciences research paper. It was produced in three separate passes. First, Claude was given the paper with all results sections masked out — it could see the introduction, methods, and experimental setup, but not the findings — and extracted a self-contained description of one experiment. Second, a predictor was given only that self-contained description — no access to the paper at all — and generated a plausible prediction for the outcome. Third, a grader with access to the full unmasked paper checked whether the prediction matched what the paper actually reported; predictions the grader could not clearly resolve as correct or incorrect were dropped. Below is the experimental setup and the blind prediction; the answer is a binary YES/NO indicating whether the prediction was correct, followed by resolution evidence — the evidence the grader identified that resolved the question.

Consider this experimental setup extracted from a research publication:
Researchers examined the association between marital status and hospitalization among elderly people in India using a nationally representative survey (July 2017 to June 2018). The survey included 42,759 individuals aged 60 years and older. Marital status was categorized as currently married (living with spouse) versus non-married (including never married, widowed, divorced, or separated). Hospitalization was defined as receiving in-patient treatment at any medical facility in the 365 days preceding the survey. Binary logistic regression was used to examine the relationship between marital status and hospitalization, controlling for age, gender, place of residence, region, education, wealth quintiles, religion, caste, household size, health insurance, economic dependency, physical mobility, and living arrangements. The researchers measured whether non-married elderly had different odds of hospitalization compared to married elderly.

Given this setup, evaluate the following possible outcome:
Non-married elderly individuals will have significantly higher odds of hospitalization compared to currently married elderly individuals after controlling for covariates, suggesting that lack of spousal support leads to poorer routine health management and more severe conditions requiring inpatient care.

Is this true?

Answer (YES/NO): YES